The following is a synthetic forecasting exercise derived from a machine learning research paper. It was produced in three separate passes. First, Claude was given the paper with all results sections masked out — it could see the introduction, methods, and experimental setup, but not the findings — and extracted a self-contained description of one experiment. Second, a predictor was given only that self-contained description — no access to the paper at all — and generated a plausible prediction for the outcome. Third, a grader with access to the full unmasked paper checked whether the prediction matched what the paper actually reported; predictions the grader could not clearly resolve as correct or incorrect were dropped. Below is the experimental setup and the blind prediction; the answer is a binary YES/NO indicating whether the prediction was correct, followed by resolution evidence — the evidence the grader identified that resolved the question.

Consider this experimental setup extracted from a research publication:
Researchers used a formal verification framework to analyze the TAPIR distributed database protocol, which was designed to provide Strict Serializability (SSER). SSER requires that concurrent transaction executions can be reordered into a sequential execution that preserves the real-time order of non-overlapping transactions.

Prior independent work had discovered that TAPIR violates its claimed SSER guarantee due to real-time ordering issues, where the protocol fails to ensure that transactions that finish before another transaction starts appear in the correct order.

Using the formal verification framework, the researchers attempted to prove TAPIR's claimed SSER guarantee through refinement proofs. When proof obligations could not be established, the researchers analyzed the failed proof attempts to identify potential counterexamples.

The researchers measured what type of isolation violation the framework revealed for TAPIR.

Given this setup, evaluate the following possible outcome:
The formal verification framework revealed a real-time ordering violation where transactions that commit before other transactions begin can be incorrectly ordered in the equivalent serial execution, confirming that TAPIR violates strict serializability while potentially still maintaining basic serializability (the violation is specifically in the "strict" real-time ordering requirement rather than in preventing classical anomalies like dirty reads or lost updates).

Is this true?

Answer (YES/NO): NO